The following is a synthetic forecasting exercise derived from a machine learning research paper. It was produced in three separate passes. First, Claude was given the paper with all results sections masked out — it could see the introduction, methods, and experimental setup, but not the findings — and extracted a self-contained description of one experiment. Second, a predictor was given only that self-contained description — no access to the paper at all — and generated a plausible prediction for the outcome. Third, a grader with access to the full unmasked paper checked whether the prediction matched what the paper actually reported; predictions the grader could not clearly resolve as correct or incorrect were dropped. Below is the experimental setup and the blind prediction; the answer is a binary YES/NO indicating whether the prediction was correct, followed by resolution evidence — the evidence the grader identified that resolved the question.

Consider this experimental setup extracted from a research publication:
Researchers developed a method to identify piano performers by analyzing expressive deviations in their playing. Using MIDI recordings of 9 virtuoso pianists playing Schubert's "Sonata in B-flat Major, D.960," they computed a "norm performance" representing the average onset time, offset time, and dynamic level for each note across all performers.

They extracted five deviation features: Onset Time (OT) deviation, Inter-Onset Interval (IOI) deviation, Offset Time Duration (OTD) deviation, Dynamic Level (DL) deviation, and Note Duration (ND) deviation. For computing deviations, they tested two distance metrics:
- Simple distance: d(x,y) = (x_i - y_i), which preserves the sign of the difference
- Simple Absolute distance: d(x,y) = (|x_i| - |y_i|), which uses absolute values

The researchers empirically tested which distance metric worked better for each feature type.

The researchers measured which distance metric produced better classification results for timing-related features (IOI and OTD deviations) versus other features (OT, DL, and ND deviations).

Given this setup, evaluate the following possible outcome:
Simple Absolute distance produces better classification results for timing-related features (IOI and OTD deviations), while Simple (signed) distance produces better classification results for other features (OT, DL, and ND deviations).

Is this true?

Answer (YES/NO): YES